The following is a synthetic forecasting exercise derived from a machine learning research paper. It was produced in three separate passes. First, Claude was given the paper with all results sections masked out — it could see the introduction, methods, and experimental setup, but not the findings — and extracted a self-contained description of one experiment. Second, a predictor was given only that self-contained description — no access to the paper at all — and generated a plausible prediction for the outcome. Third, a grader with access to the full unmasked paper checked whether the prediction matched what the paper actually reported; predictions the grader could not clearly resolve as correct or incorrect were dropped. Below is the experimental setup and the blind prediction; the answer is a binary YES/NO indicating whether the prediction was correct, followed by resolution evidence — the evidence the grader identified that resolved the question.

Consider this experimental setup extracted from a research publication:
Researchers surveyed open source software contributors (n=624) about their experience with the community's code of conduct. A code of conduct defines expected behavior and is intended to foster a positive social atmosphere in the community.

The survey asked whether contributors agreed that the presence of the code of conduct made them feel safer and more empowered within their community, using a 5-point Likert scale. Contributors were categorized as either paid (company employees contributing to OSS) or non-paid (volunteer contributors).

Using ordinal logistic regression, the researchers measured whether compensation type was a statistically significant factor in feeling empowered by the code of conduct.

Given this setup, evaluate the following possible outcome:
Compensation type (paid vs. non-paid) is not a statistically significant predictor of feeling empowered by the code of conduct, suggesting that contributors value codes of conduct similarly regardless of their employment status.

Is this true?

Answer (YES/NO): NO